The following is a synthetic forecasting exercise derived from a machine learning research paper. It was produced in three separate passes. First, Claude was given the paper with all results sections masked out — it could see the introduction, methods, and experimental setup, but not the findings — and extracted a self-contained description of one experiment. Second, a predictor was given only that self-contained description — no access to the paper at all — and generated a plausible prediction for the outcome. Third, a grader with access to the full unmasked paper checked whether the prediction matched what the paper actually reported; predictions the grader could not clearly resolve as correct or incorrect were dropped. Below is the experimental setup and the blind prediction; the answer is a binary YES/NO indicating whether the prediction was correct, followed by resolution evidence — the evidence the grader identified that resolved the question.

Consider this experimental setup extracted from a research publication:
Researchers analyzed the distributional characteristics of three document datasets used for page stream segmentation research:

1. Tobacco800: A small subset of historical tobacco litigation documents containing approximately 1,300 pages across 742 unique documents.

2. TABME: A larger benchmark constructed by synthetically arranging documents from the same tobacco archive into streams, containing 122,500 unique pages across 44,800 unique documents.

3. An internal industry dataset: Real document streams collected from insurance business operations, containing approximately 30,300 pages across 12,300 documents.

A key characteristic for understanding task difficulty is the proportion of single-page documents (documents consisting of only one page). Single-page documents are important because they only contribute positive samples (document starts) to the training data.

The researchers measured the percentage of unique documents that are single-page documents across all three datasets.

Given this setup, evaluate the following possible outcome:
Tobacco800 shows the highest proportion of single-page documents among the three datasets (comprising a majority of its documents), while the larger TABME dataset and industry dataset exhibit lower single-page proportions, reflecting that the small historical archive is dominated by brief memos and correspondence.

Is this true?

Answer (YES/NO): YES